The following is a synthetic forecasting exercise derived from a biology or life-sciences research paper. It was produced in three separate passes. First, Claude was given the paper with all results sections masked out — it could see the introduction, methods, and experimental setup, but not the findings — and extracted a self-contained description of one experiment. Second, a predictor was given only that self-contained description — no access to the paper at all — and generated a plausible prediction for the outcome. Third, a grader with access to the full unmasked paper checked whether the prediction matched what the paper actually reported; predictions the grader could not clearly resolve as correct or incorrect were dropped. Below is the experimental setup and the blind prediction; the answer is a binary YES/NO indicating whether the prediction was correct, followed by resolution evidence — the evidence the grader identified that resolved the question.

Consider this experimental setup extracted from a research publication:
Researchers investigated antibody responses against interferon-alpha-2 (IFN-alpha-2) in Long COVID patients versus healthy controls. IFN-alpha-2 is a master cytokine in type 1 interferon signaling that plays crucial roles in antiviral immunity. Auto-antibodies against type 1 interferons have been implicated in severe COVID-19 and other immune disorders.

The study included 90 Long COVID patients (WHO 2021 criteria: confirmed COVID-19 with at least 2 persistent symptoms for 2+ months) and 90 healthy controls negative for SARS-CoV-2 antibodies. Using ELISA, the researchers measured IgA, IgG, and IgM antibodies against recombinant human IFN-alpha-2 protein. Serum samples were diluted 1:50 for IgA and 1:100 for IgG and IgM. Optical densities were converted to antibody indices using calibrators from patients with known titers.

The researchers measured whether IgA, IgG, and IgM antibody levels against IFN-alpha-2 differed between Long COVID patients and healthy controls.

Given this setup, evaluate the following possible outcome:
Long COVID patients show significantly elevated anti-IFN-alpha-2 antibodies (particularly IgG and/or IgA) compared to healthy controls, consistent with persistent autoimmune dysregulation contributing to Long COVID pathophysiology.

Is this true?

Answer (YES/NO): NO